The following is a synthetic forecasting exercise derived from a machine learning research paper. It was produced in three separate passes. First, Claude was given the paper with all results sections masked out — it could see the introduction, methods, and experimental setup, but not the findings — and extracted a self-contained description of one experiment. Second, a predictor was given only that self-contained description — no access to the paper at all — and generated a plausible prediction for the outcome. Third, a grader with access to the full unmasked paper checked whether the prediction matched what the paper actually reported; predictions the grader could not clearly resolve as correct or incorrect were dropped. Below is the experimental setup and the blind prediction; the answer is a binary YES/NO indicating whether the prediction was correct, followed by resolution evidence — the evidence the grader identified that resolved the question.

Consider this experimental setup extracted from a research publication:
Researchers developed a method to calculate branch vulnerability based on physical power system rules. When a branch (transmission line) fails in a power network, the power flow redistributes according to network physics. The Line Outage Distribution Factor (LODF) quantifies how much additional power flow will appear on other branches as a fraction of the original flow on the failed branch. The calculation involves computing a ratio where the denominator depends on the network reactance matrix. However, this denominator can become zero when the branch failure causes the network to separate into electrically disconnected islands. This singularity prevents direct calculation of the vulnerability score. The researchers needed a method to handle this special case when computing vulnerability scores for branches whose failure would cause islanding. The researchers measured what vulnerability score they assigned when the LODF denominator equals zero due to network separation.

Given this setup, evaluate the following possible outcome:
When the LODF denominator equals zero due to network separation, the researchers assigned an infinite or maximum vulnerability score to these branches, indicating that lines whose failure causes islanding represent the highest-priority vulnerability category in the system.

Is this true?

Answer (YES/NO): NO